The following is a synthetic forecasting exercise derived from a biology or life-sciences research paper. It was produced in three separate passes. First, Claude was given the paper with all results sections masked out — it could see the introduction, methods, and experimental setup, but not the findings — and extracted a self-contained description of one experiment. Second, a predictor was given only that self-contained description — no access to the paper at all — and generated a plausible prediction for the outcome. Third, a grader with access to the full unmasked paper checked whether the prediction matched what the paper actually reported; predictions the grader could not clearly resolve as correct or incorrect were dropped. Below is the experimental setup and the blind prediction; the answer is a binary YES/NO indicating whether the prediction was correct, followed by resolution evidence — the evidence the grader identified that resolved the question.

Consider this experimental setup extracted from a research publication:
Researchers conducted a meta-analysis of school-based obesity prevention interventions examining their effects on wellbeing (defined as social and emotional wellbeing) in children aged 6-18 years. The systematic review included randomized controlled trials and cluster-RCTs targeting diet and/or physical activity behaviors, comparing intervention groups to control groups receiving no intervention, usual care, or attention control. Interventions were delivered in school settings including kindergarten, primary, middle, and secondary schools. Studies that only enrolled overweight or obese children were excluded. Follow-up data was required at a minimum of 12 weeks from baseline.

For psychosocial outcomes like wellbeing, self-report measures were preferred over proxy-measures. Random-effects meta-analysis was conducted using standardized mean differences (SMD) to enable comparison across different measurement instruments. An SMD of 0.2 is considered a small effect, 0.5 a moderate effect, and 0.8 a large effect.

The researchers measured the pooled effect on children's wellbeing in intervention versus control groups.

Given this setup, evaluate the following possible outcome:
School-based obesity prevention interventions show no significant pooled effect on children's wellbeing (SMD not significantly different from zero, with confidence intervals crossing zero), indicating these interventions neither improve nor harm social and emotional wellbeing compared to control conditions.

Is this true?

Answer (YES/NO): YES